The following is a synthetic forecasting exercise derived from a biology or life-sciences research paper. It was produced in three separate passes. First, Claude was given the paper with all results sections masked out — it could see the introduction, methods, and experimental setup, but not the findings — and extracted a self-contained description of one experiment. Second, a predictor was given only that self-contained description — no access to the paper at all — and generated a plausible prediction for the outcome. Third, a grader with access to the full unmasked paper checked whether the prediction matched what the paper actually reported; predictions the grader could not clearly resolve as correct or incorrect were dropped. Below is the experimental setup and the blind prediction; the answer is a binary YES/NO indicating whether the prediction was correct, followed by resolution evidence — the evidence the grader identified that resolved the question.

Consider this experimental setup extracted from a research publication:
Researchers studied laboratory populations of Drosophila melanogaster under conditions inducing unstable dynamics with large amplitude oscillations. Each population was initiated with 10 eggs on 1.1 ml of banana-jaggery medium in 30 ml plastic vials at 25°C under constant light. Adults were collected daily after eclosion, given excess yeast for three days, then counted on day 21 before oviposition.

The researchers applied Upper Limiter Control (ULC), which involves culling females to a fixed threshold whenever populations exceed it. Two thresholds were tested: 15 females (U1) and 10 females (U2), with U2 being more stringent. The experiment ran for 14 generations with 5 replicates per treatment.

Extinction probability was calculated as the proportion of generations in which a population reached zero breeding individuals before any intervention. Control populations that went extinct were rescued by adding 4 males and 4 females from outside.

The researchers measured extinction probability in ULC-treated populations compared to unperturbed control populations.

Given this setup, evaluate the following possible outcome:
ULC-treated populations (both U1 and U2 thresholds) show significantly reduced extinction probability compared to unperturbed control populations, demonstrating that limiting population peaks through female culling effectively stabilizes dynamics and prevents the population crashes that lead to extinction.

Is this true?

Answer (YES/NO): NO